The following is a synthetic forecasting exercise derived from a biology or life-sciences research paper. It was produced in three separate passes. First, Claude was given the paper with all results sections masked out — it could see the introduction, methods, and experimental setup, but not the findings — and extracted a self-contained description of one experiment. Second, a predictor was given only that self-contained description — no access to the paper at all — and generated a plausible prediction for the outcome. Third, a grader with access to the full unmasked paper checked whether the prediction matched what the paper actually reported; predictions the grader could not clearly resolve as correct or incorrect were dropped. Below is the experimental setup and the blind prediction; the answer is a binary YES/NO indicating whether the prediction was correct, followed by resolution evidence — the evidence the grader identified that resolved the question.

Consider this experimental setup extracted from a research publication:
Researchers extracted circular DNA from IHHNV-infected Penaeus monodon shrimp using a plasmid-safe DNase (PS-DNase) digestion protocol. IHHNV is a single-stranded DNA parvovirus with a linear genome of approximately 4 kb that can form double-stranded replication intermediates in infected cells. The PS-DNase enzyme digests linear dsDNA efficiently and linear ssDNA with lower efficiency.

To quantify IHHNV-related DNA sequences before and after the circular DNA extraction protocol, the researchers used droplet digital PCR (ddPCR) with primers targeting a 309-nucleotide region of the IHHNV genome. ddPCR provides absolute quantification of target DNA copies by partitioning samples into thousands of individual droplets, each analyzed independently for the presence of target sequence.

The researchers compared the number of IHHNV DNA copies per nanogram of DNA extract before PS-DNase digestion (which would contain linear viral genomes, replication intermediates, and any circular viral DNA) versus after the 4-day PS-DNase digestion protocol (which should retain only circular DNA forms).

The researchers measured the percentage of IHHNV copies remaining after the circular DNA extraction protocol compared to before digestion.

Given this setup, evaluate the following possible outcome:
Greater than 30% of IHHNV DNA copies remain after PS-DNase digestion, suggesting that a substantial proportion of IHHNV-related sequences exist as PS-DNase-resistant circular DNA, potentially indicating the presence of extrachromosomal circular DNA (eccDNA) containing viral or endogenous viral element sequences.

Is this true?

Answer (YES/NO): NO